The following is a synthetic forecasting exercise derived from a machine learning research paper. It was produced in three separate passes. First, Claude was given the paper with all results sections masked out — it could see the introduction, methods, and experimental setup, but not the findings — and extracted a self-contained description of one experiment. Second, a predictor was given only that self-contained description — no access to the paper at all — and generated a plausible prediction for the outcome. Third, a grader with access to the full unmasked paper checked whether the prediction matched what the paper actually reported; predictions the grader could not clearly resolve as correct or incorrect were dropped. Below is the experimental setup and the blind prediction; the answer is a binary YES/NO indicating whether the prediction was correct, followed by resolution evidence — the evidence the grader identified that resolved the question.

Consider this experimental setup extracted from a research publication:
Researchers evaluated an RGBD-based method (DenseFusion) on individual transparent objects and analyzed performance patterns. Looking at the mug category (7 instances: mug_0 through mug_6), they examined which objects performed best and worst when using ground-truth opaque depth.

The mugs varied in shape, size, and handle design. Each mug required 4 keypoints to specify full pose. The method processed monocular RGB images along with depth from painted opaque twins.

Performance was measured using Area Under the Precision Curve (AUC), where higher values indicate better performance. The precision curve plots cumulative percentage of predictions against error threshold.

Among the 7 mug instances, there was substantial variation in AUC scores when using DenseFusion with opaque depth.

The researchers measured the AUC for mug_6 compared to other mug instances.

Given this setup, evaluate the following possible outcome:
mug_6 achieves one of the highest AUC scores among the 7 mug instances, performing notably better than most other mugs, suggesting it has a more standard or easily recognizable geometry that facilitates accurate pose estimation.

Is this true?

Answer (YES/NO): NO